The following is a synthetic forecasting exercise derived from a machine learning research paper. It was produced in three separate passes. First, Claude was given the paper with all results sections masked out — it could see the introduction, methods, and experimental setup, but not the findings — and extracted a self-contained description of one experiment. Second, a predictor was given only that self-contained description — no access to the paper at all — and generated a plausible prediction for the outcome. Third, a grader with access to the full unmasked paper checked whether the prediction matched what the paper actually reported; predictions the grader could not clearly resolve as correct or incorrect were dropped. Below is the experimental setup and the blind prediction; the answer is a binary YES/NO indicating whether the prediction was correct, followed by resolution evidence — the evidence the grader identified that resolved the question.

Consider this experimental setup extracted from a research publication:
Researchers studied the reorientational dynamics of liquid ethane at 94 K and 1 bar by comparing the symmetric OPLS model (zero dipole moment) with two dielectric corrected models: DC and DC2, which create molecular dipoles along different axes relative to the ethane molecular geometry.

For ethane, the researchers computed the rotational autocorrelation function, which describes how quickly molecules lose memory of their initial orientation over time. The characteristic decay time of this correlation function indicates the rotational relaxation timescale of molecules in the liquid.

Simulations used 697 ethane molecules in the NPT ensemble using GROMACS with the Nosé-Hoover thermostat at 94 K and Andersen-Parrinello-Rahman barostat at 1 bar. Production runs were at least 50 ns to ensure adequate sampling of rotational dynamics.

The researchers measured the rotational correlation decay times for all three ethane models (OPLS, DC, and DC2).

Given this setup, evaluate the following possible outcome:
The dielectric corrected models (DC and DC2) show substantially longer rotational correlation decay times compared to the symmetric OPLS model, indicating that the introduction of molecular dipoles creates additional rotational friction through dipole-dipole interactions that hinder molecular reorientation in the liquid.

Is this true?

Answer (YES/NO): NO